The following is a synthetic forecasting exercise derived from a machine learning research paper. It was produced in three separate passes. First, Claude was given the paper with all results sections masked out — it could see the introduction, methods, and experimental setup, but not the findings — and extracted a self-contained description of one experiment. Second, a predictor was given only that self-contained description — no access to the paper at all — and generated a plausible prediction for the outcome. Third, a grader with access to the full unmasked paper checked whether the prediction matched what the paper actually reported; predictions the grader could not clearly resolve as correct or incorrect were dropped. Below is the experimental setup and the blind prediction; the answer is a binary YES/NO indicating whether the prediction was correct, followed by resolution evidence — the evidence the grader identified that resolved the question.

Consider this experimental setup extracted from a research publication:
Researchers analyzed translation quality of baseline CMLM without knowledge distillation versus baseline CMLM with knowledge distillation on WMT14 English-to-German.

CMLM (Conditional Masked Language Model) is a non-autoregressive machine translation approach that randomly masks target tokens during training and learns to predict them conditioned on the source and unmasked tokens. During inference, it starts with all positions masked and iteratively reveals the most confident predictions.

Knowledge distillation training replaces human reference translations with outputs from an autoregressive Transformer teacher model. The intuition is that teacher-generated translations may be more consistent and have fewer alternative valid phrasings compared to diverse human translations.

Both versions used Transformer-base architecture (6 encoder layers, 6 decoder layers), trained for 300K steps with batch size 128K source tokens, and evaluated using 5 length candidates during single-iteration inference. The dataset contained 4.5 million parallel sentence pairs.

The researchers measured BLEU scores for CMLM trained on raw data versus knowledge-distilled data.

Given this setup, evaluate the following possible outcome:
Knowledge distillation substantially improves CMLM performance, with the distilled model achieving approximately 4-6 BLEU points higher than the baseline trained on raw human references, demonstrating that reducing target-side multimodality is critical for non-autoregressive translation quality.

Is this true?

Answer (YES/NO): NO